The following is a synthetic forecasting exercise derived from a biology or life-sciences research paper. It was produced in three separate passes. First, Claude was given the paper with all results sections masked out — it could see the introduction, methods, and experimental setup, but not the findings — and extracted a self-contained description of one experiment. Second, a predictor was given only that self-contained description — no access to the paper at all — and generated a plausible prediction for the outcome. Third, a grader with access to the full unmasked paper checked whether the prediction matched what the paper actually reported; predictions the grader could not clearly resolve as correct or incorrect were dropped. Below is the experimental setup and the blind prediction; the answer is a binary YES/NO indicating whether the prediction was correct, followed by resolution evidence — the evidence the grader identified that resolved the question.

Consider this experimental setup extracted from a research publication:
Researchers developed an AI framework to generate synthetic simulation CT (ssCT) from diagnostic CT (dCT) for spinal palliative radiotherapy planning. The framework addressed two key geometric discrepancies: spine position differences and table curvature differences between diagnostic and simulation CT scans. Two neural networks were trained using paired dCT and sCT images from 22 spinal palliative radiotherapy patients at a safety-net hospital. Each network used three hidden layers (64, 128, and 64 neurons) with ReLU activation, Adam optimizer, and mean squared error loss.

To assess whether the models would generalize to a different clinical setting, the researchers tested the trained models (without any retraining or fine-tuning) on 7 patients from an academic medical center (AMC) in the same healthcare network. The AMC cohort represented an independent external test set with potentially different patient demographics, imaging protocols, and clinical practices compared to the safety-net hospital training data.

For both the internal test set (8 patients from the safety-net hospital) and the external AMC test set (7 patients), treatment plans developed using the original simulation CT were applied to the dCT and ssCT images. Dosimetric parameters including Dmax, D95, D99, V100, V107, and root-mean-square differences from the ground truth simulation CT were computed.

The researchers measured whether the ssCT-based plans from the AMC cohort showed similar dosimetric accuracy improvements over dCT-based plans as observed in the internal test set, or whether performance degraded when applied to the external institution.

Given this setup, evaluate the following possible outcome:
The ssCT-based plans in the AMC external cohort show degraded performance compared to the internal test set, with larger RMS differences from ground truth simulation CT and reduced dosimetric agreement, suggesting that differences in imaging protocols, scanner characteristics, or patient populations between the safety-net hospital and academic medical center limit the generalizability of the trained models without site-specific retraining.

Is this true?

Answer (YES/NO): NO